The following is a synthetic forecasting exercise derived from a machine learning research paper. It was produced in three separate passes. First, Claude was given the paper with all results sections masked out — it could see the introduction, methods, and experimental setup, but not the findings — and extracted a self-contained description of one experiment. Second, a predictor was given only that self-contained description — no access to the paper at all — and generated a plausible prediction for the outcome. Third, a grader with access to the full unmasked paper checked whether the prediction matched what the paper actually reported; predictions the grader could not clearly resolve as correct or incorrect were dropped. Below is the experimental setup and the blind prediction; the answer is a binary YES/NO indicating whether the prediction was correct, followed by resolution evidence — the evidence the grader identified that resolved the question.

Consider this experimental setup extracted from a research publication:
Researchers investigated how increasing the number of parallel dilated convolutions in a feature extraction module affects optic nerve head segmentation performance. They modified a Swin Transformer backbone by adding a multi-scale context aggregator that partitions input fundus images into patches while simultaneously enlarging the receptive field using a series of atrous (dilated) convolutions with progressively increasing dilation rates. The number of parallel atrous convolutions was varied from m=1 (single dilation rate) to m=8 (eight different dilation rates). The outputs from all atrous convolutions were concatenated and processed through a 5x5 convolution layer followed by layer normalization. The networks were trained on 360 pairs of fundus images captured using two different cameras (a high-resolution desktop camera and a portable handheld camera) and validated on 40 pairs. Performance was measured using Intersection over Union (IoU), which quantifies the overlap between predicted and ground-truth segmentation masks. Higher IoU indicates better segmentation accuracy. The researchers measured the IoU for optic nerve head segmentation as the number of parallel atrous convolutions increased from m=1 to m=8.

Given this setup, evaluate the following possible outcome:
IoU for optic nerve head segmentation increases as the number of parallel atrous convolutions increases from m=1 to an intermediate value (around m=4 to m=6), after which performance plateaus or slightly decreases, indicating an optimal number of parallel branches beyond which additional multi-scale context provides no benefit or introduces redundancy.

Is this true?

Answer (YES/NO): NO